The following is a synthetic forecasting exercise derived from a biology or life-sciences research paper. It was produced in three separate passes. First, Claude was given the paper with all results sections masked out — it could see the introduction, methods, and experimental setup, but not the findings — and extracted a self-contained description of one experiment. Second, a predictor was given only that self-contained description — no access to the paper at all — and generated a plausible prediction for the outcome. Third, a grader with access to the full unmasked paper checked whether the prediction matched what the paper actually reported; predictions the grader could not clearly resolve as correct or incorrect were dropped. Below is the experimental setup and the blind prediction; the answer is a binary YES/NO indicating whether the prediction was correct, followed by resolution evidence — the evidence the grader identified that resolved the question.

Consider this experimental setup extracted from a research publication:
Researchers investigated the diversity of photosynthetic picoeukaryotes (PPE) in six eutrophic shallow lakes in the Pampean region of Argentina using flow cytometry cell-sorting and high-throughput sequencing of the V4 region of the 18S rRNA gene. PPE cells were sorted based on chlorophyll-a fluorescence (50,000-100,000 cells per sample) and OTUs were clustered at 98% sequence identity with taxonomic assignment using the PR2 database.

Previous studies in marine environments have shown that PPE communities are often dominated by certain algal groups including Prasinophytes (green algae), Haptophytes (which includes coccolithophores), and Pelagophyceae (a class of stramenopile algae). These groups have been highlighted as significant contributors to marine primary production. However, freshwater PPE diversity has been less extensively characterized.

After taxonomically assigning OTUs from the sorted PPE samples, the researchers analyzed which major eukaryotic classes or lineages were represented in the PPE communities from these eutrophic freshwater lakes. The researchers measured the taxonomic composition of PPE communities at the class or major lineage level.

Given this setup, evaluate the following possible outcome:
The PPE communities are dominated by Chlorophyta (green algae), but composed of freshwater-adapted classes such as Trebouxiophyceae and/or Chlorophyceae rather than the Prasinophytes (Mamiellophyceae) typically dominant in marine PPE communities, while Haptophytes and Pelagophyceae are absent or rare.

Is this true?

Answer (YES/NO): YES